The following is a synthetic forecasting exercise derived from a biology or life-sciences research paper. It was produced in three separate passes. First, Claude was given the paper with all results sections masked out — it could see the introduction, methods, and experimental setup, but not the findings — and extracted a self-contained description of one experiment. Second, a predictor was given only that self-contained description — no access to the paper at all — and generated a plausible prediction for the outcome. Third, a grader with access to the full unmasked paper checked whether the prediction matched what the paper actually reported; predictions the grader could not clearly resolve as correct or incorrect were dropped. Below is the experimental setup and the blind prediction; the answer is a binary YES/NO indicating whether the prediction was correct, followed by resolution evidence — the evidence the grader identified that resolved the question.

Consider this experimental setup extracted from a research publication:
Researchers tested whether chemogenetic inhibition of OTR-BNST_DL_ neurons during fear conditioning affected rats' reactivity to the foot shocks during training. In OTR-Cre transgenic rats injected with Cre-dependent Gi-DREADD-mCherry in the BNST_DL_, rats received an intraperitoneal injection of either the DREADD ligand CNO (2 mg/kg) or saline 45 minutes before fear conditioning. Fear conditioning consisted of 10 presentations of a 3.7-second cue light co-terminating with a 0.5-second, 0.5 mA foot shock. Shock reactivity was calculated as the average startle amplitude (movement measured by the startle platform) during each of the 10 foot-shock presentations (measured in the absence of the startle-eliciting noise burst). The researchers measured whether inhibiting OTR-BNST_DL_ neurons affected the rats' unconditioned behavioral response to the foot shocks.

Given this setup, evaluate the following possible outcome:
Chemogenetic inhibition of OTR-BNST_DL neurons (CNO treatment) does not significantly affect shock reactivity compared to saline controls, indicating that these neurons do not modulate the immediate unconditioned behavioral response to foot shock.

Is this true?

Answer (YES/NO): YES